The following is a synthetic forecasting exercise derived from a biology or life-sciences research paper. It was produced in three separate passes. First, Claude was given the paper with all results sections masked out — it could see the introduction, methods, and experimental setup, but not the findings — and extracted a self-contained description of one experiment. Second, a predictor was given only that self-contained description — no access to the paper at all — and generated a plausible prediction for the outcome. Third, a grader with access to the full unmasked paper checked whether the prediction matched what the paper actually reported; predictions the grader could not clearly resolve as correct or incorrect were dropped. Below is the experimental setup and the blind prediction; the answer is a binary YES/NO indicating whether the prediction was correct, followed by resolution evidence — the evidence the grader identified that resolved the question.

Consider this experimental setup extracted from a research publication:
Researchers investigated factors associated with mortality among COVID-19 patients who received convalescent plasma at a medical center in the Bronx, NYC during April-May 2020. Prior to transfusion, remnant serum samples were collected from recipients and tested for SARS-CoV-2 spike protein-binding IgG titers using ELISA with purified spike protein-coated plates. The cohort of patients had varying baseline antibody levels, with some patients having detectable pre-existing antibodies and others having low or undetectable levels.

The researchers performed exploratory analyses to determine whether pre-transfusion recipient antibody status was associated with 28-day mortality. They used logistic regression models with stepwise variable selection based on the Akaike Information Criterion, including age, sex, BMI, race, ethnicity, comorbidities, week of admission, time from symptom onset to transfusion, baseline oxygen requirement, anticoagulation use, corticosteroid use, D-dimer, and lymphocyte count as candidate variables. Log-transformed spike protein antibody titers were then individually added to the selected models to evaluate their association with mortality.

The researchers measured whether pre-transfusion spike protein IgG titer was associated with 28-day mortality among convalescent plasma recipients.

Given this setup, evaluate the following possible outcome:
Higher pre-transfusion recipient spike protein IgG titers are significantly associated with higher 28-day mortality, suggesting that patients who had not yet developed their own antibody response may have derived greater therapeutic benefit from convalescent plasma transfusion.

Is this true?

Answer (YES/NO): YES